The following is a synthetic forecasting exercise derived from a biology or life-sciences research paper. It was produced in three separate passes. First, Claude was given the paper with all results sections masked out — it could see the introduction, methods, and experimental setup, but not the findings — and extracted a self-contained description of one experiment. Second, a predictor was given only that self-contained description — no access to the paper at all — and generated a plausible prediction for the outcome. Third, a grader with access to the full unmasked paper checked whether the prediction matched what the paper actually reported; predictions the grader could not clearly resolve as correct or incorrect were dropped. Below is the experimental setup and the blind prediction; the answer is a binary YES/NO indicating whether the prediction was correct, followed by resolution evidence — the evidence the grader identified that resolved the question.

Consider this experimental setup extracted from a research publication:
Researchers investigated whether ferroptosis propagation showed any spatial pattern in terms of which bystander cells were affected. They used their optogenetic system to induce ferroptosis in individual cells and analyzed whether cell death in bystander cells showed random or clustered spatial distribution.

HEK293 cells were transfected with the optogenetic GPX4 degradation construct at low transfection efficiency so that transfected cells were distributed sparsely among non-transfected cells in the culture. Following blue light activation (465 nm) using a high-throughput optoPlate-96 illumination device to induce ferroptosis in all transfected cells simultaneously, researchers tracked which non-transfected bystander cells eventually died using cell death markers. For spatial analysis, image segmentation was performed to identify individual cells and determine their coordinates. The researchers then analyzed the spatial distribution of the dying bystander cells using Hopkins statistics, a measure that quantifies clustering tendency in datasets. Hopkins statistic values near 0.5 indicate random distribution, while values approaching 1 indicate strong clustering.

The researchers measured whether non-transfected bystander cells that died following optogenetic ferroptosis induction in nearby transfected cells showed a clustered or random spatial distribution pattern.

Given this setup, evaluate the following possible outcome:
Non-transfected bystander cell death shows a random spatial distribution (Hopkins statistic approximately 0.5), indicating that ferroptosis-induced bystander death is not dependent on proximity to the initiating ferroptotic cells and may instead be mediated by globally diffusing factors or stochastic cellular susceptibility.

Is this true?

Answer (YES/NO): NO